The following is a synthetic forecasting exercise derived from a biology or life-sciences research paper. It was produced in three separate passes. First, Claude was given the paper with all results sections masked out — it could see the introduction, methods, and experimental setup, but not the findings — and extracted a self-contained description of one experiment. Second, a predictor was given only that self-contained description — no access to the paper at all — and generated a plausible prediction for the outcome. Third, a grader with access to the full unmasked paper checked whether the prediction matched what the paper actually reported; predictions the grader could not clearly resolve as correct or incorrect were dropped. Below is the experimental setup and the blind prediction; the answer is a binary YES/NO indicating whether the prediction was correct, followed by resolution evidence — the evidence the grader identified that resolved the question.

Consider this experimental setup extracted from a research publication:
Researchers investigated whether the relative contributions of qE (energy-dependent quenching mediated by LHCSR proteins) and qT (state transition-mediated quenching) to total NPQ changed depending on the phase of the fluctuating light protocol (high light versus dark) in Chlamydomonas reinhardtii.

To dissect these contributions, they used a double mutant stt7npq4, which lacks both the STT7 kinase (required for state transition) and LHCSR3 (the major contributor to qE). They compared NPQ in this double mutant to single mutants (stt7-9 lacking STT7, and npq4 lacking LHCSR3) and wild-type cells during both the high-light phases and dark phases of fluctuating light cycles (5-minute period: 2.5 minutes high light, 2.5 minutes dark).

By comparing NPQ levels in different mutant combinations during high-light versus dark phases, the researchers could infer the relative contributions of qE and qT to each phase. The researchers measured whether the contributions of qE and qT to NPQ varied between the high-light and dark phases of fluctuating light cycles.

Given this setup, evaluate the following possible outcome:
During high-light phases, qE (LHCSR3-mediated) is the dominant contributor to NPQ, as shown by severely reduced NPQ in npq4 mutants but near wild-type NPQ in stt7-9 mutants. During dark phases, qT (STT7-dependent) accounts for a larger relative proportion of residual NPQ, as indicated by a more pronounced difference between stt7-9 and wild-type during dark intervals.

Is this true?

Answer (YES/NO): YES